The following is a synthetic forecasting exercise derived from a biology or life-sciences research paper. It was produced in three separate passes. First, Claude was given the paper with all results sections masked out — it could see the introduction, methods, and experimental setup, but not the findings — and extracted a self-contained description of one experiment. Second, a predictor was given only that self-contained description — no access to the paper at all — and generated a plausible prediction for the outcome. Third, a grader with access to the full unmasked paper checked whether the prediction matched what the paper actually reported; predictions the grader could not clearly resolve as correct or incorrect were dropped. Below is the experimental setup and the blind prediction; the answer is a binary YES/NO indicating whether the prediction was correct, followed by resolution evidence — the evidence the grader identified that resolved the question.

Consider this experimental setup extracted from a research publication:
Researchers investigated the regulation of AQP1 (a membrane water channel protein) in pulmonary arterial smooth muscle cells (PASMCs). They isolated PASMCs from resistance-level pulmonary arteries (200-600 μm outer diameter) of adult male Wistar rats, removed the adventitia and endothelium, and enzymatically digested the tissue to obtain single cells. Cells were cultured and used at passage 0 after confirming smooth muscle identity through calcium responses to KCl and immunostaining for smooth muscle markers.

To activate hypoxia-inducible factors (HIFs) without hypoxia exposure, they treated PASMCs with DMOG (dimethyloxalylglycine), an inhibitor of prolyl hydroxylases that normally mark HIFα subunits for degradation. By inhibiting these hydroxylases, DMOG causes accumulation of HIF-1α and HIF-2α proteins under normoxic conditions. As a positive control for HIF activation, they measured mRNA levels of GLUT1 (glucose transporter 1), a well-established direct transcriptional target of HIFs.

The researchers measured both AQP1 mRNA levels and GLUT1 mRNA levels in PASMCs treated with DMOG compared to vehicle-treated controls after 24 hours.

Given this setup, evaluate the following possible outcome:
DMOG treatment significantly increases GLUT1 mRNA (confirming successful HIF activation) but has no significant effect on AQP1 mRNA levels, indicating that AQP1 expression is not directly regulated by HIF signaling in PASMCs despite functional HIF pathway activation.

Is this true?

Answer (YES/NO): YES